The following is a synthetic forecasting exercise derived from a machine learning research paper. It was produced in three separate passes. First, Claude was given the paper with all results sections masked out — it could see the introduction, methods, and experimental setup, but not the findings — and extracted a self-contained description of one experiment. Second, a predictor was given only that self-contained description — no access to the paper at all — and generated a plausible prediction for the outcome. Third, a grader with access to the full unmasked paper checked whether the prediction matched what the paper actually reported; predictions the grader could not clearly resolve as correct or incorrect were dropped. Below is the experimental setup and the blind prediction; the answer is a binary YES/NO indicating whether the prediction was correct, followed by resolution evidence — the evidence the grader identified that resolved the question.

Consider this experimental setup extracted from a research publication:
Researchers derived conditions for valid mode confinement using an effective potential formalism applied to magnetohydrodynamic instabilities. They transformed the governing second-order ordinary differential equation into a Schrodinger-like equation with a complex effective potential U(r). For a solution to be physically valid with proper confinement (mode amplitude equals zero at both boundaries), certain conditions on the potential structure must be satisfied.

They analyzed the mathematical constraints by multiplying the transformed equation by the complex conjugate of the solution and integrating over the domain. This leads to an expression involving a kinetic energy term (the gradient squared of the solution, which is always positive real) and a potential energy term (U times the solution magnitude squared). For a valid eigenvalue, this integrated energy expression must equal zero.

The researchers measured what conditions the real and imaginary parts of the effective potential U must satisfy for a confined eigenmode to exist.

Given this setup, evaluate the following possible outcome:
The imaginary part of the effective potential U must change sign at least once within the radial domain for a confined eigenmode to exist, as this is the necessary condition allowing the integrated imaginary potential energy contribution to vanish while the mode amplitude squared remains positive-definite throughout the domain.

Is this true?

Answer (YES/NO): NO